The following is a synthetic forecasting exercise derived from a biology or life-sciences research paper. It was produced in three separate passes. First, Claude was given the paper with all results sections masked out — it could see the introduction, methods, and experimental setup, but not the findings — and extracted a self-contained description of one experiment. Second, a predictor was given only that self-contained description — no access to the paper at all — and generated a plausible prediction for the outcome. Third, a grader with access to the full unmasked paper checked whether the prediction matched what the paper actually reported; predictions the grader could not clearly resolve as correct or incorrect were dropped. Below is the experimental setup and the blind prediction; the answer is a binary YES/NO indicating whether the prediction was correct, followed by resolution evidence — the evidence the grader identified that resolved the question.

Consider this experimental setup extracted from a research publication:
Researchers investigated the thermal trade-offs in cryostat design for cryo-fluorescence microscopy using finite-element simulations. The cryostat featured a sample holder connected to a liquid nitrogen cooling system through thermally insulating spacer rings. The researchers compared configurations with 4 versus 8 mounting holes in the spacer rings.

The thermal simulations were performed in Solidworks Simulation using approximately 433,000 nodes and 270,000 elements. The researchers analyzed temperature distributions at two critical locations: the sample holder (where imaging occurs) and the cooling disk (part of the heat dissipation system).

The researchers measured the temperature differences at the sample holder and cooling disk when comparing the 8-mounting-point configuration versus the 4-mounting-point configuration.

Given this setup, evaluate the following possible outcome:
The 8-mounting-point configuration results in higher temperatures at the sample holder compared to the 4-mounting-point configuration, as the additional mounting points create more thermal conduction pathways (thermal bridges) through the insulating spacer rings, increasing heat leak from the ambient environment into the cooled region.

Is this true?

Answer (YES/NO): YES